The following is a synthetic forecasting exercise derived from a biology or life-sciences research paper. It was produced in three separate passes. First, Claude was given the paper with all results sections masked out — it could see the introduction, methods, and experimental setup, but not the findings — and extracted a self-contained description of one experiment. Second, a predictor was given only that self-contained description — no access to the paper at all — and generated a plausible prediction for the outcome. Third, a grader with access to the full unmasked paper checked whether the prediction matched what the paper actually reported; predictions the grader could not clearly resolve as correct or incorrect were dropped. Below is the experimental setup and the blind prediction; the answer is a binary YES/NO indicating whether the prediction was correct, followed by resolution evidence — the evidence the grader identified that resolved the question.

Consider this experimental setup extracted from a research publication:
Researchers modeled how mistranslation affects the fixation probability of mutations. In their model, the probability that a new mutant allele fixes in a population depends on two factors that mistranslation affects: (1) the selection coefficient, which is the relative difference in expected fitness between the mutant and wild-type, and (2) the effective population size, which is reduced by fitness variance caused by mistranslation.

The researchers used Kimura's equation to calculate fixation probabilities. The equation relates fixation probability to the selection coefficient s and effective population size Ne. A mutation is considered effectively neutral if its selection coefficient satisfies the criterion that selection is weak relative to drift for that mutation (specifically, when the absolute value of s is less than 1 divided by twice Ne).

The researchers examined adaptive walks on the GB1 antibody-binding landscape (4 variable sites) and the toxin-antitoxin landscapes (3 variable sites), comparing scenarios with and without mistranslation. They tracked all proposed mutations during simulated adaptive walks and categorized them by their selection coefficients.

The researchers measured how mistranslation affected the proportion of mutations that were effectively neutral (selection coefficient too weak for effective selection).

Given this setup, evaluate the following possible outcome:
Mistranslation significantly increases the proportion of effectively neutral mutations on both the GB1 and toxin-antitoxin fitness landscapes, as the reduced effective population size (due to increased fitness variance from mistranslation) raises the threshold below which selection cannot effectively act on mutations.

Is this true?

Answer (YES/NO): NO